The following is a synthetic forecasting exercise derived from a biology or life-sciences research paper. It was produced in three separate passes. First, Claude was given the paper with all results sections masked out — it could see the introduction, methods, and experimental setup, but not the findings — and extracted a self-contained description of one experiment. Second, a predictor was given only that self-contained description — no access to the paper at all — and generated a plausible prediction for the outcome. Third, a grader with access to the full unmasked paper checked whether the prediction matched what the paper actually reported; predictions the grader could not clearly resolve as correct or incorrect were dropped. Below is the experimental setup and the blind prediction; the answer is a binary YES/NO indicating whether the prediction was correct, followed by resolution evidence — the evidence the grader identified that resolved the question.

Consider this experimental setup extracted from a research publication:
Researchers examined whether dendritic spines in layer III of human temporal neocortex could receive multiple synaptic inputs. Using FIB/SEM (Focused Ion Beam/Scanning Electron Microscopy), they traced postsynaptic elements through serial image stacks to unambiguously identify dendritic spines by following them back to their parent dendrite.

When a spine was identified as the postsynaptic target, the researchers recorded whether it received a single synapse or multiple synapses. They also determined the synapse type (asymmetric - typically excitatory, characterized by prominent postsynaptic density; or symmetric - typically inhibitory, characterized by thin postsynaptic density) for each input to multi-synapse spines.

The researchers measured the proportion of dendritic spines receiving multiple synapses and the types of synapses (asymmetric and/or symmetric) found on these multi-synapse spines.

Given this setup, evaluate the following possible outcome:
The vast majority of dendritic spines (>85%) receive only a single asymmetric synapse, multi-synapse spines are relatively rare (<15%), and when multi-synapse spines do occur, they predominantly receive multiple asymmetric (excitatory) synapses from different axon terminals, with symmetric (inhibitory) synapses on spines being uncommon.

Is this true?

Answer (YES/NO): NO